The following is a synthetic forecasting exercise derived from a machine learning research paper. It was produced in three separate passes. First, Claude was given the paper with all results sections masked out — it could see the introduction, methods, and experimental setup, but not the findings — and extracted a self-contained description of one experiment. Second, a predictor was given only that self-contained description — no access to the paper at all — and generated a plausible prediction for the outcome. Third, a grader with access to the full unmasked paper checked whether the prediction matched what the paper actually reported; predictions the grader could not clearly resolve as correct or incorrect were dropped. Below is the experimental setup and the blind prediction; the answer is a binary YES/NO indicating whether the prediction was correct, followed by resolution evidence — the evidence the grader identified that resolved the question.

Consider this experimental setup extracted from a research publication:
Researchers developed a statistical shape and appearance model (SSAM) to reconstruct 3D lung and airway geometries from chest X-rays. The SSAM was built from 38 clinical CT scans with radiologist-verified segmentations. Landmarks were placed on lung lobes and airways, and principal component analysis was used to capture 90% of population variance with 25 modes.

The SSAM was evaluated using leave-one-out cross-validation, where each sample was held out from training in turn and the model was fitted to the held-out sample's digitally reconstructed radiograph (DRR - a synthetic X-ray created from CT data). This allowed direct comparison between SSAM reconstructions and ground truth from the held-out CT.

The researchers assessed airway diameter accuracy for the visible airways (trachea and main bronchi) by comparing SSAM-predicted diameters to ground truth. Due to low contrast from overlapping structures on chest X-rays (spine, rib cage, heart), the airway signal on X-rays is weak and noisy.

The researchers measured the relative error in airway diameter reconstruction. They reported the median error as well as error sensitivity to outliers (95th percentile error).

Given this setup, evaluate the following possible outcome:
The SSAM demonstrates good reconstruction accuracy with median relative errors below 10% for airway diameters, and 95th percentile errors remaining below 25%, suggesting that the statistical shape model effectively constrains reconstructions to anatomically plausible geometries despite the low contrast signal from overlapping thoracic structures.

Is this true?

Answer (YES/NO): NO